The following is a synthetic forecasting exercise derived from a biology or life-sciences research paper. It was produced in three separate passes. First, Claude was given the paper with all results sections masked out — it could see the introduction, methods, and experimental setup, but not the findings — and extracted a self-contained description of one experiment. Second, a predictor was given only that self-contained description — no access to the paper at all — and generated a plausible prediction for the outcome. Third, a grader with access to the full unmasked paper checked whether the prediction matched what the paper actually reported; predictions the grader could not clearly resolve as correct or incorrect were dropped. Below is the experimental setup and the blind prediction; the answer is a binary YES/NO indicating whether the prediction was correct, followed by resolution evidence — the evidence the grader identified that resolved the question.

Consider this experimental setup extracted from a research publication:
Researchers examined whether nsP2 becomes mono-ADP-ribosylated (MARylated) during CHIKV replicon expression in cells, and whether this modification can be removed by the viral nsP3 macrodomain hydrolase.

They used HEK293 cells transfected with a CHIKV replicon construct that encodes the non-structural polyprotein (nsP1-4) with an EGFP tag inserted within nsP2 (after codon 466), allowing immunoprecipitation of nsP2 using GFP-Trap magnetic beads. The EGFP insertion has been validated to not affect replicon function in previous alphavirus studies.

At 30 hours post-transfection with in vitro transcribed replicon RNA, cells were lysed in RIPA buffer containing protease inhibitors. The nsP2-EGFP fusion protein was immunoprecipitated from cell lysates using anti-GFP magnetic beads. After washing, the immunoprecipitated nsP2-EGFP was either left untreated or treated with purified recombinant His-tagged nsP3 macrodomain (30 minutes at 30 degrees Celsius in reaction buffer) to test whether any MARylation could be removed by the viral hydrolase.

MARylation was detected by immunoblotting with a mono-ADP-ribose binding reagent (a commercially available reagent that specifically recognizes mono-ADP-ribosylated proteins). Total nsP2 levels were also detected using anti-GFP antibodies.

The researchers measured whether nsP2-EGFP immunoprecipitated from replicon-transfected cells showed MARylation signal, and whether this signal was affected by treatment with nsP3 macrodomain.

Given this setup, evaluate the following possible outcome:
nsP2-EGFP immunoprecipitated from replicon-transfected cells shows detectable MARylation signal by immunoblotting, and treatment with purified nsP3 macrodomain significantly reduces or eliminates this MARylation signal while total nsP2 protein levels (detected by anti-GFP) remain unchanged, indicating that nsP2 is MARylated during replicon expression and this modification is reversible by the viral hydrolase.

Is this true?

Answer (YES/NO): YES